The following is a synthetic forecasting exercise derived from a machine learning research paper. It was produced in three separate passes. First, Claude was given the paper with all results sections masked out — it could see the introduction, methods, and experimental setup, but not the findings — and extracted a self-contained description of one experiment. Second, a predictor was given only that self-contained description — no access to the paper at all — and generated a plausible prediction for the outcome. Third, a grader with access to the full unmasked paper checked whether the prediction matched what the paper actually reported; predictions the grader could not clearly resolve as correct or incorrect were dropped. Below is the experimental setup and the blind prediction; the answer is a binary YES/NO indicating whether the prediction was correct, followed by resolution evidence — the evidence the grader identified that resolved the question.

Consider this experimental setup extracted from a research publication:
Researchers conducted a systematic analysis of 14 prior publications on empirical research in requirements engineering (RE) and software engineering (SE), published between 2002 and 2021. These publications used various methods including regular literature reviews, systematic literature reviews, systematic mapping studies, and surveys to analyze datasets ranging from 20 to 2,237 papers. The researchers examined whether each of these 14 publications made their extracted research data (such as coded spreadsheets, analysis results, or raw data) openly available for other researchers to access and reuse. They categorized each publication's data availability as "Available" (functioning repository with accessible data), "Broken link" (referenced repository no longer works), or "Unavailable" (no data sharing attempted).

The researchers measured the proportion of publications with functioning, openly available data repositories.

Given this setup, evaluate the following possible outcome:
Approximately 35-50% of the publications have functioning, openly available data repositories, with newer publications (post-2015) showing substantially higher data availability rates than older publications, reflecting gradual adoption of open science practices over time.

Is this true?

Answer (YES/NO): NO